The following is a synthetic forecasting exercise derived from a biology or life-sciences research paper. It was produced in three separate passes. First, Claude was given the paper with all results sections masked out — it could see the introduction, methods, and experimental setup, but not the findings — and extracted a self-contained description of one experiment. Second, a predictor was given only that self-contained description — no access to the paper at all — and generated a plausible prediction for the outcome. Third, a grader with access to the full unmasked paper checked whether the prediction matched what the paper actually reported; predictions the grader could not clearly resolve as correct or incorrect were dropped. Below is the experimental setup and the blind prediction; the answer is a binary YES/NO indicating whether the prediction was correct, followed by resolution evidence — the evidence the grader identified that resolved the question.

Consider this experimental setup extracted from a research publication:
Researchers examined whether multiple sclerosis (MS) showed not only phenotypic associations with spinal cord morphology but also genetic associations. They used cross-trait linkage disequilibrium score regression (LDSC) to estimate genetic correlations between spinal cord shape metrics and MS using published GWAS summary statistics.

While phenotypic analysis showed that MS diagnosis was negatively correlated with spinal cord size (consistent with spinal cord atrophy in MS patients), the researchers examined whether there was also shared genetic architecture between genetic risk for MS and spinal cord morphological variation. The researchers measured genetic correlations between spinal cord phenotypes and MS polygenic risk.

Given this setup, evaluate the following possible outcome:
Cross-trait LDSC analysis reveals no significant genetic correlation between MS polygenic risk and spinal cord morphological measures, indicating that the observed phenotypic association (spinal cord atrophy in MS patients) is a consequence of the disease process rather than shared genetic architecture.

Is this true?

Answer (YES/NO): YES